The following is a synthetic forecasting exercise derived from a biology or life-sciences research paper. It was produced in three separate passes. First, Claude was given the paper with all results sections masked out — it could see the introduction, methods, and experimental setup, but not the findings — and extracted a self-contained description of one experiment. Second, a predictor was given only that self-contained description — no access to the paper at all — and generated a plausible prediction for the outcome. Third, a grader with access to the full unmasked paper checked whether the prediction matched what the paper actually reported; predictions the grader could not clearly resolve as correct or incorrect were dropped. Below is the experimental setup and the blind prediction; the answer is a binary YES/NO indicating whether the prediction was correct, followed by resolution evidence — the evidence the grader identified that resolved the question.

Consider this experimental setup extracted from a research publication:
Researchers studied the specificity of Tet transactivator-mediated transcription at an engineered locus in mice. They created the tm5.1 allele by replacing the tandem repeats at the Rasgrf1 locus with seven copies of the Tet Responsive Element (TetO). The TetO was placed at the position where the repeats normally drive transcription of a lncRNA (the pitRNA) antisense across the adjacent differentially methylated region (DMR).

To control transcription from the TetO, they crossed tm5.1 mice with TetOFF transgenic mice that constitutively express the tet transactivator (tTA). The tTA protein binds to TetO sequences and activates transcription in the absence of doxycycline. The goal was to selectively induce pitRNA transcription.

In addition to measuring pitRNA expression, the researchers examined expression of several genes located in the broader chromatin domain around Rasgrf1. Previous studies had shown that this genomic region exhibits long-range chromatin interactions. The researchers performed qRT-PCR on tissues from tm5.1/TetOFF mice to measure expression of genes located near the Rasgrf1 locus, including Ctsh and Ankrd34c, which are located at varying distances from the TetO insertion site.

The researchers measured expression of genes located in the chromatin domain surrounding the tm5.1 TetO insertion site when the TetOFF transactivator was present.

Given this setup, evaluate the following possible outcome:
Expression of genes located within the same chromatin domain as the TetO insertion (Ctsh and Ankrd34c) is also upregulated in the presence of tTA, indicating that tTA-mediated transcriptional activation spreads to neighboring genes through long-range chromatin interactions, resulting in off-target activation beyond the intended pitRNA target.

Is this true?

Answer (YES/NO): NO